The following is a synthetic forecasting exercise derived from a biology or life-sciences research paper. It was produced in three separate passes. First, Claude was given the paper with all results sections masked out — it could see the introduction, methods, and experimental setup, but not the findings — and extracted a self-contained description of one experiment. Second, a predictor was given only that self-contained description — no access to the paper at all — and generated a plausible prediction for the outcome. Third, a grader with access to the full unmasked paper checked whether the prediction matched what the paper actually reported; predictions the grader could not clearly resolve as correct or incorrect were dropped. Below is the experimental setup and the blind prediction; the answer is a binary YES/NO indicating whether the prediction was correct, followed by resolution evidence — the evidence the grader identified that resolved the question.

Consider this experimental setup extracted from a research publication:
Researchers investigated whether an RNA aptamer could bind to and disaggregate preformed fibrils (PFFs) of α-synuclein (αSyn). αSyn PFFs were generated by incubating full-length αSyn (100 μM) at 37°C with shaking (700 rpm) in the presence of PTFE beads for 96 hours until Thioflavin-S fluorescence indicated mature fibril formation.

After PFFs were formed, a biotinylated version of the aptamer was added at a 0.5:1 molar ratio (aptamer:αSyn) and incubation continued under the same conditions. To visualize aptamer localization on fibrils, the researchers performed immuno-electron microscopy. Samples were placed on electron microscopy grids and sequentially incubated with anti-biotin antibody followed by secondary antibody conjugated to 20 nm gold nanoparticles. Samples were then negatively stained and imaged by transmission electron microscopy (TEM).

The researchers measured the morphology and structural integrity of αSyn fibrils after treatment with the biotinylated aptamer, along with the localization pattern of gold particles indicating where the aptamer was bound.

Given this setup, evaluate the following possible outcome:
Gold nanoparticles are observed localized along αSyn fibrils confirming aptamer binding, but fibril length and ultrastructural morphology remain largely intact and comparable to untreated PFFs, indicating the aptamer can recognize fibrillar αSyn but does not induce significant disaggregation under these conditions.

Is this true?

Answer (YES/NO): NO